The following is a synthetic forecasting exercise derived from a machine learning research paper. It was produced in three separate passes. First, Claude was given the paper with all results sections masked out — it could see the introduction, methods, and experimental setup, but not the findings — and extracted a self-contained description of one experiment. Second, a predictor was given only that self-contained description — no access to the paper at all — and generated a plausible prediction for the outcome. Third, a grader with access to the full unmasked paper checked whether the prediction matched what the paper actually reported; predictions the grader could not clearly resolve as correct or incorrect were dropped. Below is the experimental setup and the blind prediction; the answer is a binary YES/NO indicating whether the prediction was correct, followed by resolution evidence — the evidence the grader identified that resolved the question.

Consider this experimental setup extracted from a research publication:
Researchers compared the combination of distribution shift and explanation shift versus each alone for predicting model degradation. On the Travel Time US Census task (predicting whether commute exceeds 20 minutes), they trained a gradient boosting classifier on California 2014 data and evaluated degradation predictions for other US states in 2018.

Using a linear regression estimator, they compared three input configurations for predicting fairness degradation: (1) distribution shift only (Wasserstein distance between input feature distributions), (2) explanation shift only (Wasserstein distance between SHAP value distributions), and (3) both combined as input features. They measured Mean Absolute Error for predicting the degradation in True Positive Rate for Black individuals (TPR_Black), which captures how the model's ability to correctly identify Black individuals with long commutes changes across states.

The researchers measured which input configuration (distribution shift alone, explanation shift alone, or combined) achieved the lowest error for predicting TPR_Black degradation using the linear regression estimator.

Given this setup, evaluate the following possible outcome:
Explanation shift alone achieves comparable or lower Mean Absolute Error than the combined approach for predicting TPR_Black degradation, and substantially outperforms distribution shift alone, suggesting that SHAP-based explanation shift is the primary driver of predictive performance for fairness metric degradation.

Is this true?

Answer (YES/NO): NO